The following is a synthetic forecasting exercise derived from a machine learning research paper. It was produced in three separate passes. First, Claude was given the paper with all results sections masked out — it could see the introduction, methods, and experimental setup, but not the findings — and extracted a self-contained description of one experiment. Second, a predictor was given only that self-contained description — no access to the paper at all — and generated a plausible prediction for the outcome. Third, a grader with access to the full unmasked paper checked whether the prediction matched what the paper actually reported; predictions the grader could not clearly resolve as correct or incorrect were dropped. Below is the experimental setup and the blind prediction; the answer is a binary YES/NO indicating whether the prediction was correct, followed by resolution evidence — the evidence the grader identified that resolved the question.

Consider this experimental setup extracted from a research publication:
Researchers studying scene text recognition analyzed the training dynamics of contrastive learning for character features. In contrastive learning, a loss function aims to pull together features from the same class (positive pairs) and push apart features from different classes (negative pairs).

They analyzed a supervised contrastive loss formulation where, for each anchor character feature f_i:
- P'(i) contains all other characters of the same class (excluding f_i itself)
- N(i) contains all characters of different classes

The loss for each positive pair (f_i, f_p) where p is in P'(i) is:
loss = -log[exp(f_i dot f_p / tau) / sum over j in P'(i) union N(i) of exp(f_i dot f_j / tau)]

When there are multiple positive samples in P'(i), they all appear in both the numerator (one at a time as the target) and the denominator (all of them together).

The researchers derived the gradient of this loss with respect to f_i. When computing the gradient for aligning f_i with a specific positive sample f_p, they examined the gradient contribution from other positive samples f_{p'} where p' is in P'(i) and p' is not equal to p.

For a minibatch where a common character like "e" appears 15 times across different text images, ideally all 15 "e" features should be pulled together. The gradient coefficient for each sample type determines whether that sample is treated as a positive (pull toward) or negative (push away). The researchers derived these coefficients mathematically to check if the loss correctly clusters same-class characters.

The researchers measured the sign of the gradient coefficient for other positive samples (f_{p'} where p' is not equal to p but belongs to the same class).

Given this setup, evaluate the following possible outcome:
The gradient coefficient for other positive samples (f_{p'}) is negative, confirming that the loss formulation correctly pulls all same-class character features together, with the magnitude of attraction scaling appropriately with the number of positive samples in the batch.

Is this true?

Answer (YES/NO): NO